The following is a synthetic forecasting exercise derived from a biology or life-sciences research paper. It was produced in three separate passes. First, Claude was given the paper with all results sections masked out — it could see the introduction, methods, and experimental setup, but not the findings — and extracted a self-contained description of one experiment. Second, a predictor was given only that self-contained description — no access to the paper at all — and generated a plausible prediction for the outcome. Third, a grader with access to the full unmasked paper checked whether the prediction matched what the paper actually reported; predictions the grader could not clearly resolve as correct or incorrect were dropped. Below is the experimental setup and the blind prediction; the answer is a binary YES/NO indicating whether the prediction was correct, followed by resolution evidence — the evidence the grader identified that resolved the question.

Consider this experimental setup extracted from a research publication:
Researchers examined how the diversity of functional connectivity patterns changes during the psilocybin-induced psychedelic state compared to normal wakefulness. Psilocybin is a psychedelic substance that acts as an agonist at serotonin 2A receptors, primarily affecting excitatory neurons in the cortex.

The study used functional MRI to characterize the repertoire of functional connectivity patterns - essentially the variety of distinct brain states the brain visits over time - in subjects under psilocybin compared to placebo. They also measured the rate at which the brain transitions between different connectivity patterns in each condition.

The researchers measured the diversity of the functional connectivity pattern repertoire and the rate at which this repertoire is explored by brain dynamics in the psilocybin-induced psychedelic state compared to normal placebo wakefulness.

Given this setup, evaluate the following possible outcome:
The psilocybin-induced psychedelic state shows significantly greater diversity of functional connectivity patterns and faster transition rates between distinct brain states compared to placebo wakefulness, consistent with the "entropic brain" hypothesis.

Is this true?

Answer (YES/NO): YES